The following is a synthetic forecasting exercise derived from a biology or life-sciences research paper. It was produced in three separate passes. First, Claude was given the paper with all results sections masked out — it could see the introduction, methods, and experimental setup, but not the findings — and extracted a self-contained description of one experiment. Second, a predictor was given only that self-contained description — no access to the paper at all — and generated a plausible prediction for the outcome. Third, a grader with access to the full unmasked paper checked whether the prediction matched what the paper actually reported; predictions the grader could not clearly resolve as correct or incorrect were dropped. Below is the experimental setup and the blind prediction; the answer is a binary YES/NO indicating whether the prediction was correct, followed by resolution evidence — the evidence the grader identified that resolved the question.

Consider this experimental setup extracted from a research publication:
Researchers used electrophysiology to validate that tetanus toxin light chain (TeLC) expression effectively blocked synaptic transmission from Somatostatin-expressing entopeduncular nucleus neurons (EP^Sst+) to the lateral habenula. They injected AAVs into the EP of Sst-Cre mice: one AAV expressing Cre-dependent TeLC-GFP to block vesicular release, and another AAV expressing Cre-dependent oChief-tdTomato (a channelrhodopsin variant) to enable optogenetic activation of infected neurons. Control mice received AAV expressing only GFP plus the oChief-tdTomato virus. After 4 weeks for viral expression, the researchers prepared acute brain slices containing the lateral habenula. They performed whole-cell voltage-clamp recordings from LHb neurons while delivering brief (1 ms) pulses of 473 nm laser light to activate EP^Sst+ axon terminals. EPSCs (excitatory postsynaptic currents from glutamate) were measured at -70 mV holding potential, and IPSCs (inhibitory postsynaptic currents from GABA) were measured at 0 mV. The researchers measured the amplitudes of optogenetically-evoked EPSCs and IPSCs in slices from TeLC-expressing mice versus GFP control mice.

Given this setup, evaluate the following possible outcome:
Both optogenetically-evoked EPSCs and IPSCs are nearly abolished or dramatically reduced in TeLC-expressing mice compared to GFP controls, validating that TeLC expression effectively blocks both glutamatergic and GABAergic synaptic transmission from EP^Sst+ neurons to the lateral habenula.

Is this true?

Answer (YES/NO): YES